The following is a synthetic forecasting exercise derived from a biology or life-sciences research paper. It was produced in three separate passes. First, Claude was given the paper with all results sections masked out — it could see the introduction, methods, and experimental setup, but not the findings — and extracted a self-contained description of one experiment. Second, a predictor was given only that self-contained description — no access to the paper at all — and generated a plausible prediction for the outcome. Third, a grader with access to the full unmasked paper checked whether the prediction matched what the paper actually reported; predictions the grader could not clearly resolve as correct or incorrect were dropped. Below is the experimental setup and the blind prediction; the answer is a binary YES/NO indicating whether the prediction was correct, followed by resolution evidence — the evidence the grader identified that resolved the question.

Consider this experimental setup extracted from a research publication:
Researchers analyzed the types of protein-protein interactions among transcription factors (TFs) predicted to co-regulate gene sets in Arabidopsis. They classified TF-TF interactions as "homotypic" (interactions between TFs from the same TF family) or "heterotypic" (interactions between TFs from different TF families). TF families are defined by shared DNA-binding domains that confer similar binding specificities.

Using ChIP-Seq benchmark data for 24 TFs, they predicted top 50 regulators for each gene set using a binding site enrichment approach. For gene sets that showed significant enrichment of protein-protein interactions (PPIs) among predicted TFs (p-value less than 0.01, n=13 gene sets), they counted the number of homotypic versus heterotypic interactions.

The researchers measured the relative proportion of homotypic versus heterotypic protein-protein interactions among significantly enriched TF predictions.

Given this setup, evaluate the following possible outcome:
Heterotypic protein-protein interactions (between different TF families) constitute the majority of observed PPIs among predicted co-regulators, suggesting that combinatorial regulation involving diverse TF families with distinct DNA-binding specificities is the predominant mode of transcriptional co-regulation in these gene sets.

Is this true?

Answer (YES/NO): NO